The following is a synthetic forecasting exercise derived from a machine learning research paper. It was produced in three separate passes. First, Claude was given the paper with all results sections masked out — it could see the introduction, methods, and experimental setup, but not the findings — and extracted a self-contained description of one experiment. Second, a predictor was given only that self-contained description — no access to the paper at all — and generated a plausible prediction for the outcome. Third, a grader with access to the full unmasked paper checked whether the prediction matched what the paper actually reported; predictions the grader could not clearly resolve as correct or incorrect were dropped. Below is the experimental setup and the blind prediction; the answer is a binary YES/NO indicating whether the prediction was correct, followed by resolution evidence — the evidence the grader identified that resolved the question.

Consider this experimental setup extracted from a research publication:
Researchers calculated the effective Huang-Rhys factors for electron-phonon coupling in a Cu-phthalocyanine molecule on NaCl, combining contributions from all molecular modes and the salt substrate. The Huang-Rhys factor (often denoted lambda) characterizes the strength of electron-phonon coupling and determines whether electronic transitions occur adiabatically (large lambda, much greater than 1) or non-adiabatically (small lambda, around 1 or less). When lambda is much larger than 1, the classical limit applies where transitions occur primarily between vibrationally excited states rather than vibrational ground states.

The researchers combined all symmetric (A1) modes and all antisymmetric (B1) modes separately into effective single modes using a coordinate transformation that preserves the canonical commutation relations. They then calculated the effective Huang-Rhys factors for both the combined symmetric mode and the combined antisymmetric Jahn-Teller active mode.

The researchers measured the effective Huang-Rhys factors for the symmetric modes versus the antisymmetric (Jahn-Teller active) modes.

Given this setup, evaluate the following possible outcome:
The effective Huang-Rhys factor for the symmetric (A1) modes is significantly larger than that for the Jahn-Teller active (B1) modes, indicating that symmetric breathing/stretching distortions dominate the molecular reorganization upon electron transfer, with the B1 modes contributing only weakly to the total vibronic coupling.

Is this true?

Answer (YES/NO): NO